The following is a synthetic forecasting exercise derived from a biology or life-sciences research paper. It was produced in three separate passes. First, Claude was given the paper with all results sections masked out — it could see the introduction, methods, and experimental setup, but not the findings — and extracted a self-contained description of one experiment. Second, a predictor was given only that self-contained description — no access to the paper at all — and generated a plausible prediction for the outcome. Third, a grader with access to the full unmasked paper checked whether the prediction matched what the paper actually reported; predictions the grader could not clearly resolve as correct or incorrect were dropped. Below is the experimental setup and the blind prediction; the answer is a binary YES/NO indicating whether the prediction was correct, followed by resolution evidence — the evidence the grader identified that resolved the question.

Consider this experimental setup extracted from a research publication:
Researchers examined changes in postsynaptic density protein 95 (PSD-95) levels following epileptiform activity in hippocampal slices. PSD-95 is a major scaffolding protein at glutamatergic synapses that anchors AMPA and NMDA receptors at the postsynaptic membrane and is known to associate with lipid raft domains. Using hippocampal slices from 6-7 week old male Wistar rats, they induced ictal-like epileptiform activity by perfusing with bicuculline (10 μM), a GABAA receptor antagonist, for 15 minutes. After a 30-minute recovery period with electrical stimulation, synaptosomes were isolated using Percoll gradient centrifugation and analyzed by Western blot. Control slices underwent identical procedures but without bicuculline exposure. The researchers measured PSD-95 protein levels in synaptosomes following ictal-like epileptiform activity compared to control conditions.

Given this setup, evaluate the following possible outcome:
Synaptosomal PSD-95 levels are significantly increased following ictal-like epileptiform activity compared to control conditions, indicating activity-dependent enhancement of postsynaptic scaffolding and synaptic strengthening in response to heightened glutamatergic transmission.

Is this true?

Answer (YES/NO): YES